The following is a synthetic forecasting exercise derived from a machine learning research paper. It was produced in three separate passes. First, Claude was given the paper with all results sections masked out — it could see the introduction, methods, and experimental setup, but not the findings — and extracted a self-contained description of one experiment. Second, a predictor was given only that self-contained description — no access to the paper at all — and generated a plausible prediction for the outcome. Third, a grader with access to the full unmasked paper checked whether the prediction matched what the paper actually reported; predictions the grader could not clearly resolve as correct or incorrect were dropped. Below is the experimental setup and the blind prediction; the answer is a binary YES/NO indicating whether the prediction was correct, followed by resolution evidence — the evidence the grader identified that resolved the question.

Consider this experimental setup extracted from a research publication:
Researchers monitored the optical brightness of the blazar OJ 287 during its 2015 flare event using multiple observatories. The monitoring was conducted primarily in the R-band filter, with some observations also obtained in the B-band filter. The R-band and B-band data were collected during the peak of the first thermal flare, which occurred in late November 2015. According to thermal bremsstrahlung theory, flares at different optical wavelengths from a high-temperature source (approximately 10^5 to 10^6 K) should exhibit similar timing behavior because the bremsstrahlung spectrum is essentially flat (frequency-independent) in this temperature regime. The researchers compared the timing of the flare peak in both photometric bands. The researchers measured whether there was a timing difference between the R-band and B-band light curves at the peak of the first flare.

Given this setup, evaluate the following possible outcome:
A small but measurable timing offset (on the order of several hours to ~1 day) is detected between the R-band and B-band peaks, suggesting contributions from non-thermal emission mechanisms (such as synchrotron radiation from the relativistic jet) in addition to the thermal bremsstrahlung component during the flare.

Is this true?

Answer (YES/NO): NO